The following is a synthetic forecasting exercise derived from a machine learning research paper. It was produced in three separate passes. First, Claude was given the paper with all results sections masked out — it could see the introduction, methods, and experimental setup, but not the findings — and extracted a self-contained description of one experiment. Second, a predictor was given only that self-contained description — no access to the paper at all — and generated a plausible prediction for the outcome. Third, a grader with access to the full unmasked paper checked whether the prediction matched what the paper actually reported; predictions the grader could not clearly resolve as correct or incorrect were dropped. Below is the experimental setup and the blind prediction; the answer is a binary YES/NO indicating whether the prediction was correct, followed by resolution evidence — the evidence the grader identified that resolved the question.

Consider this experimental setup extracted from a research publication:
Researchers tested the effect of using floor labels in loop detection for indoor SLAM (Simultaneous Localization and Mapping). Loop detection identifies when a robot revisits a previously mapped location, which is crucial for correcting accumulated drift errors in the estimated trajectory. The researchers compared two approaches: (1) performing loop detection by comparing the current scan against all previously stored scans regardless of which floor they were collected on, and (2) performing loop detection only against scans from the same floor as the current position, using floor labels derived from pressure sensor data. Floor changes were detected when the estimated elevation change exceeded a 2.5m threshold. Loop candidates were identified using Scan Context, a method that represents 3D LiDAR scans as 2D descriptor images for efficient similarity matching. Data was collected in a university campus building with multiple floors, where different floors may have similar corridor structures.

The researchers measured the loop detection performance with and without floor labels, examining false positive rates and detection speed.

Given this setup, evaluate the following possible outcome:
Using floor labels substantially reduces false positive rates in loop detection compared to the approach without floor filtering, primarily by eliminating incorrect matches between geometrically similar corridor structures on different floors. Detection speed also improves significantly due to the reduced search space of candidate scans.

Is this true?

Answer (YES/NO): YES